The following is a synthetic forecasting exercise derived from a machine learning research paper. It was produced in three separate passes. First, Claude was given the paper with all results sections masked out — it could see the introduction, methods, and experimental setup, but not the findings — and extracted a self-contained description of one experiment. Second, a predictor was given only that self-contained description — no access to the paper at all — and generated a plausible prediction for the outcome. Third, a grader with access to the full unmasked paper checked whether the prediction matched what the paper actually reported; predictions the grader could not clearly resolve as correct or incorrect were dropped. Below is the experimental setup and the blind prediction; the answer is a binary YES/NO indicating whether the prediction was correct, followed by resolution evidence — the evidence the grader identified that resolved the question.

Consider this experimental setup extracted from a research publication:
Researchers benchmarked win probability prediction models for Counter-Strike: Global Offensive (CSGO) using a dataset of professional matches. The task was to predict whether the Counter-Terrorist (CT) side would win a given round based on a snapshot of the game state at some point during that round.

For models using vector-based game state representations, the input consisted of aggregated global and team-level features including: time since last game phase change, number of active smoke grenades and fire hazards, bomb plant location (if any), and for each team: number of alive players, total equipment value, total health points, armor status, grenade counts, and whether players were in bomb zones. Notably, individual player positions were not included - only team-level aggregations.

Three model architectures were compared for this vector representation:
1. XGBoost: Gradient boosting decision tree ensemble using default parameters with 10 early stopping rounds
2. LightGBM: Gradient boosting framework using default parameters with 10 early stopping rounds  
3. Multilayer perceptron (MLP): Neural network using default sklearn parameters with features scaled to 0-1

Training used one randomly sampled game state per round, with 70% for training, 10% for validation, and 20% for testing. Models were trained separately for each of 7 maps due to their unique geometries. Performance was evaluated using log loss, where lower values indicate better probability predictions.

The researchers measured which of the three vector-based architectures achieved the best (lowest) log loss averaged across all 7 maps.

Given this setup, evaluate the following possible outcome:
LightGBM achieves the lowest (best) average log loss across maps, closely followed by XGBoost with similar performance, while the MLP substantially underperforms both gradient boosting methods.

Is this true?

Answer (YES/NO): NO